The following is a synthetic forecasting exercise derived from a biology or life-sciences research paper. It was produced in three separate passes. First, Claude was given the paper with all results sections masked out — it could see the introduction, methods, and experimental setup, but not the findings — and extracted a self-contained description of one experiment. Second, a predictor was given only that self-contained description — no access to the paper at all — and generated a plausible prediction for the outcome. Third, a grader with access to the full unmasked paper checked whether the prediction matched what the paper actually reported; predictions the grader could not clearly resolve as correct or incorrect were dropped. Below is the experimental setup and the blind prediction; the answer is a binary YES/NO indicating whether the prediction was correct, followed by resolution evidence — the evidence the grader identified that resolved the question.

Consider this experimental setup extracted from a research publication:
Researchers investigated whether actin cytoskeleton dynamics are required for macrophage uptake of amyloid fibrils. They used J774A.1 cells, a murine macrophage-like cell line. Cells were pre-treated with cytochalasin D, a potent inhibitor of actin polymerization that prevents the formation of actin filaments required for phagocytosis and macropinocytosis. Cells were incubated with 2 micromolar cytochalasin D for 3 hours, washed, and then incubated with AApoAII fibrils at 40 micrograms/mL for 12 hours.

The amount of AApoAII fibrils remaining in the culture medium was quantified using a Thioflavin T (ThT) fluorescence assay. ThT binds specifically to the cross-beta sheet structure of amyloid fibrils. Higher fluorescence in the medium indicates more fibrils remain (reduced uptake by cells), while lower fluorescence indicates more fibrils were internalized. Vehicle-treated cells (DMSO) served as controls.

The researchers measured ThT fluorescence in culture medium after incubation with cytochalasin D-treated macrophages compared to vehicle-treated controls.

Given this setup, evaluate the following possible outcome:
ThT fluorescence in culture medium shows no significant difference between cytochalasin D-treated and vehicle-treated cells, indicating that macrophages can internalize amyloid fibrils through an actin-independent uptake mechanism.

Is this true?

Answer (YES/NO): NO